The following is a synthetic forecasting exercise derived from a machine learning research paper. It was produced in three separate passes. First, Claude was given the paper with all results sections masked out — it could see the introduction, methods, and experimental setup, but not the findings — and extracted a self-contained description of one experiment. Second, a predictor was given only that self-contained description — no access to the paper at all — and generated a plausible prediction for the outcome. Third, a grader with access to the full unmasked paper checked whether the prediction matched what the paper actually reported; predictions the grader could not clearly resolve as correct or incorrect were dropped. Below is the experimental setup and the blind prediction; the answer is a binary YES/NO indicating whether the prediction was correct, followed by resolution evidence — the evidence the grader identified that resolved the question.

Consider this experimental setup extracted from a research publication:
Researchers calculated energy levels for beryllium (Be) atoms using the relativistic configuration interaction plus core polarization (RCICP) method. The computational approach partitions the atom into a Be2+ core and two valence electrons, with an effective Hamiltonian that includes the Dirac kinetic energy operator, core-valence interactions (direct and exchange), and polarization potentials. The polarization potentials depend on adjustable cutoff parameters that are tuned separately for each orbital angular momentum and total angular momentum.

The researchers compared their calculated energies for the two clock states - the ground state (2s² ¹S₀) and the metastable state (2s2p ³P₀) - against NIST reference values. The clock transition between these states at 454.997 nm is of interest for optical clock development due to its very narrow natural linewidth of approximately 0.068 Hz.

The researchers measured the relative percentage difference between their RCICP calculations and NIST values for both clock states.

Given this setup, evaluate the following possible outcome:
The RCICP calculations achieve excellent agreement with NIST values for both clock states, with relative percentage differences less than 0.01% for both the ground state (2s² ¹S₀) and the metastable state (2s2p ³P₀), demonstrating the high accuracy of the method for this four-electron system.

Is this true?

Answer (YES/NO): YES